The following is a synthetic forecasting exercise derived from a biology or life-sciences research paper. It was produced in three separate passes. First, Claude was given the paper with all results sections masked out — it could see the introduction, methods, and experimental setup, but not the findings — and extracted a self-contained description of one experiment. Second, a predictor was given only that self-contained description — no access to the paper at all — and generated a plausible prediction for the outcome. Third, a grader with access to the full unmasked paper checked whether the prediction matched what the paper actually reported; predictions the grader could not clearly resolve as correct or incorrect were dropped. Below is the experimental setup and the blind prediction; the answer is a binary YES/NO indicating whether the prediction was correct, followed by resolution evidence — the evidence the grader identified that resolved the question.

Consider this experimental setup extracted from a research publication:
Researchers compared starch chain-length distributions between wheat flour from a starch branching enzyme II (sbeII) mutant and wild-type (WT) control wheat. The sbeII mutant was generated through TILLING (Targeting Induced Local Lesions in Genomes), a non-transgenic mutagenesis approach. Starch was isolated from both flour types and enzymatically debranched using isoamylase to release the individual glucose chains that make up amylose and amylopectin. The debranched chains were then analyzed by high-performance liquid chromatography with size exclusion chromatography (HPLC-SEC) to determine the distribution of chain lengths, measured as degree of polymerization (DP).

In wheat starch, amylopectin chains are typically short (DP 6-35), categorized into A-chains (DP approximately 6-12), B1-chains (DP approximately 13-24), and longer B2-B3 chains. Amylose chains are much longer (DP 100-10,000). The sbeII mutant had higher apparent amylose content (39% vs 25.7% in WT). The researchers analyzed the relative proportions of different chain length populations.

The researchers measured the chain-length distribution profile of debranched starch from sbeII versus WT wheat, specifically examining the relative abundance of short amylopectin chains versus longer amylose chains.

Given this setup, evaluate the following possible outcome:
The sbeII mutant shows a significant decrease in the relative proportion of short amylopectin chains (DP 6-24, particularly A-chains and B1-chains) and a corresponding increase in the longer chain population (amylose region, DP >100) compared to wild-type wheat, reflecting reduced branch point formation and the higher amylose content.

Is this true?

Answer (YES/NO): YES